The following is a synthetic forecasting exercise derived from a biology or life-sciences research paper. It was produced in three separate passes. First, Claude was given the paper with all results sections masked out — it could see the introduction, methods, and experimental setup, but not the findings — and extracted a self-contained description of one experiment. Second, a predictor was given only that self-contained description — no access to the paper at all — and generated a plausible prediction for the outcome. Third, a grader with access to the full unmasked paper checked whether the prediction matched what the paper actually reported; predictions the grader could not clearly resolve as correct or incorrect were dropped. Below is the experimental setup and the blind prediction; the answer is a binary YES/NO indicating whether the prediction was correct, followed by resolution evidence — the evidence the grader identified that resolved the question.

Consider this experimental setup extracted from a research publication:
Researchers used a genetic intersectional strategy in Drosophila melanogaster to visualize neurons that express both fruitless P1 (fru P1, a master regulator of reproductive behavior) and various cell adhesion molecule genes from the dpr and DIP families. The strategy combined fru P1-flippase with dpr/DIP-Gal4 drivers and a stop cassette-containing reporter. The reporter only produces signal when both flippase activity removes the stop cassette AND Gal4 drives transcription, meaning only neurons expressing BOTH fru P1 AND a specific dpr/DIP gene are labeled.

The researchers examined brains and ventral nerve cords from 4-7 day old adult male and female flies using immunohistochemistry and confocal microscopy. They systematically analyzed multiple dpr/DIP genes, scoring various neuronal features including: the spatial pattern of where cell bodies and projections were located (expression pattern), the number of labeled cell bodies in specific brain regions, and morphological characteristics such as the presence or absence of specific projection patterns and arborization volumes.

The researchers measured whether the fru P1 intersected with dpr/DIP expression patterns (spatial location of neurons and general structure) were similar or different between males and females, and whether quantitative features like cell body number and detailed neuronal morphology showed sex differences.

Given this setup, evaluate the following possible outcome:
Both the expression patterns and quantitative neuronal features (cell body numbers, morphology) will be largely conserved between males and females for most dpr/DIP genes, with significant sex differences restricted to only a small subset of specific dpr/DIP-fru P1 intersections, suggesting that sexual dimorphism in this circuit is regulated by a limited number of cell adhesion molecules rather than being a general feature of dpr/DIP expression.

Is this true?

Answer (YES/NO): NO